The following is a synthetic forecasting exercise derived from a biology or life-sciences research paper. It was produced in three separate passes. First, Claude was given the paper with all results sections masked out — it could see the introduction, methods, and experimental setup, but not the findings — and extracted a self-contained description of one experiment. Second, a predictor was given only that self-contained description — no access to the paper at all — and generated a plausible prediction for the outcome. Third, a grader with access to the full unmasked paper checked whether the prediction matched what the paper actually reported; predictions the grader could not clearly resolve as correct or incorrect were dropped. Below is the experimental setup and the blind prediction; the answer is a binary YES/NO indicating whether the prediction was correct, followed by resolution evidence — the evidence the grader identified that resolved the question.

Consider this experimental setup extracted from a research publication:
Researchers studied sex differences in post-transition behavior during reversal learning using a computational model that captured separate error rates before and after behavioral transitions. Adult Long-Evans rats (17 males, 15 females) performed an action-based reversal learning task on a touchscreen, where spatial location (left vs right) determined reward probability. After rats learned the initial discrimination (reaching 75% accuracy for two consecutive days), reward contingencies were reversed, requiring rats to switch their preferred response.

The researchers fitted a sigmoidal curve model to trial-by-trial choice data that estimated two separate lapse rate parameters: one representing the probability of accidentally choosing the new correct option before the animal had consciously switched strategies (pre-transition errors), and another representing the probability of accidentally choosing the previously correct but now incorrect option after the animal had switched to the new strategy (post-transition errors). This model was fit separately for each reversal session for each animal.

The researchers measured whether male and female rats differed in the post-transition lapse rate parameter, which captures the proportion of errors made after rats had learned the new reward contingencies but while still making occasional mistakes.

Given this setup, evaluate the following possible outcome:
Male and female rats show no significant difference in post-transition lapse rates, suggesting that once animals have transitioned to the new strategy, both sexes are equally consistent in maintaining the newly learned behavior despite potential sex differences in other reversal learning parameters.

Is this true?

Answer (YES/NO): NO